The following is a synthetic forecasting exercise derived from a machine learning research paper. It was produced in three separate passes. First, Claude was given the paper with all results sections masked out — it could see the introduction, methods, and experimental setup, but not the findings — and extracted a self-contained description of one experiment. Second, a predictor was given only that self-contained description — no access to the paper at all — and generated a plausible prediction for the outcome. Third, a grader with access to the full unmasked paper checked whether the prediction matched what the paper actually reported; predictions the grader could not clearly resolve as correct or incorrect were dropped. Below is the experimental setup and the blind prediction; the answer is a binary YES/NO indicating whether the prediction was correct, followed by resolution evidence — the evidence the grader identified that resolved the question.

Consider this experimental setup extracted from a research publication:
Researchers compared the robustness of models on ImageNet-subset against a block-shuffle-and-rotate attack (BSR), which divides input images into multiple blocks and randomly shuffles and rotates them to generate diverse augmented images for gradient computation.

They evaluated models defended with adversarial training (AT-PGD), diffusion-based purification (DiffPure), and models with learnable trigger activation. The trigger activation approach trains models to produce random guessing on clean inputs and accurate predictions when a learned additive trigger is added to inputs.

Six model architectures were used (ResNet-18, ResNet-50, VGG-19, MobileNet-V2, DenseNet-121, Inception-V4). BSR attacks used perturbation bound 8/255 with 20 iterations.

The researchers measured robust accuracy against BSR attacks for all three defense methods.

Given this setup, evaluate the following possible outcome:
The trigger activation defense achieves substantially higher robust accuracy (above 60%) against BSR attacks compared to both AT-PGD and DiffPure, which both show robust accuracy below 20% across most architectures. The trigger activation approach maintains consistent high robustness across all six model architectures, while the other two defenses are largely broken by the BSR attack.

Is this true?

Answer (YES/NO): NO